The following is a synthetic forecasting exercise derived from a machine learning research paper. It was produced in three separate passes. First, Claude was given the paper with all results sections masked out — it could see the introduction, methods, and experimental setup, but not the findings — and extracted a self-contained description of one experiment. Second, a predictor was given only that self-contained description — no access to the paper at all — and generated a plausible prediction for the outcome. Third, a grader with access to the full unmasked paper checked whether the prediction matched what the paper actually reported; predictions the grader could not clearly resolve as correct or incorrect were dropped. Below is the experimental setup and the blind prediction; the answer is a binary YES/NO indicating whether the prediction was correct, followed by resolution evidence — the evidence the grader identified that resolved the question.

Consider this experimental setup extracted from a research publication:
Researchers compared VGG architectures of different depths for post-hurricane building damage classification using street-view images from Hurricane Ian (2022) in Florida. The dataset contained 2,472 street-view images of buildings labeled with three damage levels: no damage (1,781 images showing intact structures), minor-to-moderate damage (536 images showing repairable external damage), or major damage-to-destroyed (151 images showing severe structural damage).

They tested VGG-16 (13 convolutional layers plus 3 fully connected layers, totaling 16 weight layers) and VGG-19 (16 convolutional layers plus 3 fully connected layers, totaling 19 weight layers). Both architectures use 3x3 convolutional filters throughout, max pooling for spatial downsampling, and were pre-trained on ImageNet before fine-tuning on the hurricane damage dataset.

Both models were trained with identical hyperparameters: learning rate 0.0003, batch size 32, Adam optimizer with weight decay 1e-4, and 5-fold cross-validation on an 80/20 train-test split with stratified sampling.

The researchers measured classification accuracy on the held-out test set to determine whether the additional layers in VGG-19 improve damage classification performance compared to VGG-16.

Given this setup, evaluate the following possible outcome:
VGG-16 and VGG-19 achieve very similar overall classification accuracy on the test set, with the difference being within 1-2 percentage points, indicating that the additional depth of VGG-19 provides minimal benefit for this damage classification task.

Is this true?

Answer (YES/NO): YES